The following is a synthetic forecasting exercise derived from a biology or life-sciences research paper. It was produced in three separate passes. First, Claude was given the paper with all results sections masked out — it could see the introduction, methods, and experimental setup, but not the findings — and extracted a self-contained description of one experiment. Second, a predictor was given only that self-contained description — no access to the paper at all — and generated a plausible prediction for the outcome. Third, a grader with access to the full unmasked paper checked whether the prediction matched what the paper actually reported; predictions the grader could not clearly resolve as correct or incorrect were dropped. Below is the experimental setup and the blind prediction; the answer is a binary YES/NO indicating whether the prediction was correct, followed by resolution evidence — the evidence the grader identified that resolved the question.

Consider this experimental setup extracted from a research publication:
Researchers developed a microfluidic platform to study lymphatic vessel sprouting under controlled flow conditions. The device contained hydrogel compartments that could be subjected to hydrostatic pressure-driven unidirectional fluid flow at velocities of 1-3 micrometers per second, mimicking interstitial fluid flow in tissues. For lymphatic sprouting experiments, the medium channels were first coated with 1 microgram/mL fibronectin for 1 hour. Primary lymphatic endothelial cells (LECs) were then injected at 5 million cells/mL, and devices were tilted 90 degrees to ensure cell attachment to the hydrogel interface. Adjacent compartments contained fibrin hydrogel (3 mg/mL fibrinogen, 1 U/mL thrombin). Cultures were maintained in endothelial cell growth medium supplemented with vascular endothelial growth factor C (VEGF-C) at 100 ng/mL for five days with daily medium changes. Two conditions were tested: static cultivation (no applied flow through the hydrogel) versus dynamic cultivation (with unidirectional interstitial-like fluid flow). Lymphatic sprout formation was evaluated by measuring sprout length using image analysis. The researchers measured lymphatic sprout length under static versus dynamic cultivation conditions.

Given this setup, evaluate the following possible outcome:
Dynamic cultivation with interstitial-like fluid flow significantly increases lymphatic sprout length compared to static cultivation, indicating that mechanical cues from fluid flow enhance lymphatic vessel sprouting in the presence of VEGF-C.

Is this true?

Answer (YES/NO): YES